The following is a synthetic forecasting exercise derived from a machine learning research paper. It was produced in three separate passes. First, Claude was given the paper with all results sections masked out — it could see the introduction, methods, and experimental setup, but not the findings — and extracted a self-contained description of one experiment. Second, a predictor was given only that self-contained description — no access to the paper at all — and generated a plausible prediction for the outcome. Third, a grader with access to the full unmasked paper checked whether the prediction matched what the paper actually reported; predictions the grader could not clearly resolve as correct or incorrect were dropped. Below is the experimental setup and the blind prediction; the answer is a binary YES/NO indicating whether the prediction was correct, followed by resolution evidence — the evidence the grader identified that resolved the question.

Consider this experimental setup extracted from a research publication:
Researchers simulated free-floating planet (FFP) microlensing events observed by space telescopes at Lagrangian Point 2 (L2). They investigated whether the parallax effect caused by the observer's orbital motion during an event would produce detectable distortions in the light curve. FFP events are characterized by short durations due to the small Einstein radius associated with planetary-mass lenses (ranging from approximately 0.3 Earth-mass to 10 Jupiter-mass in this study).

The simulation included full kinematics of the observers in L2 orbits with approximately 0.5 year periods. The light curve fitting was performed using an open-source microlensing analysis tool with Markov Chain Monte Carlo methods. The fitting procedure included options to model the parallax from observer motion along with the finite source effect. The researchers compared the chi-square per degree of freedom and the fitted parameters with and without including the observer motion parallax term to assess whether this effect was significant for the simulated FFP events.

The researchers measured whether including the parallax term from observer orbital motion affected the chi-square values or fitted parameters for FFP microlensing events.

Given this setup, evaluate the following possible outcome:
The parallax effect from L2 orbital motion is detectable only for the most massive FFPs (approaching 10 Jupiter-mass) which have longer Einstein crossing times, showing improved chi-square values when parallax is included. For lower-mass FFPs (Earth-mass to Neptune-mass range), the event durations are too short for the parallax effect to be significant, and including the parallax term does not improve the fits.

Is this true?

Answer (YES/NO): NO